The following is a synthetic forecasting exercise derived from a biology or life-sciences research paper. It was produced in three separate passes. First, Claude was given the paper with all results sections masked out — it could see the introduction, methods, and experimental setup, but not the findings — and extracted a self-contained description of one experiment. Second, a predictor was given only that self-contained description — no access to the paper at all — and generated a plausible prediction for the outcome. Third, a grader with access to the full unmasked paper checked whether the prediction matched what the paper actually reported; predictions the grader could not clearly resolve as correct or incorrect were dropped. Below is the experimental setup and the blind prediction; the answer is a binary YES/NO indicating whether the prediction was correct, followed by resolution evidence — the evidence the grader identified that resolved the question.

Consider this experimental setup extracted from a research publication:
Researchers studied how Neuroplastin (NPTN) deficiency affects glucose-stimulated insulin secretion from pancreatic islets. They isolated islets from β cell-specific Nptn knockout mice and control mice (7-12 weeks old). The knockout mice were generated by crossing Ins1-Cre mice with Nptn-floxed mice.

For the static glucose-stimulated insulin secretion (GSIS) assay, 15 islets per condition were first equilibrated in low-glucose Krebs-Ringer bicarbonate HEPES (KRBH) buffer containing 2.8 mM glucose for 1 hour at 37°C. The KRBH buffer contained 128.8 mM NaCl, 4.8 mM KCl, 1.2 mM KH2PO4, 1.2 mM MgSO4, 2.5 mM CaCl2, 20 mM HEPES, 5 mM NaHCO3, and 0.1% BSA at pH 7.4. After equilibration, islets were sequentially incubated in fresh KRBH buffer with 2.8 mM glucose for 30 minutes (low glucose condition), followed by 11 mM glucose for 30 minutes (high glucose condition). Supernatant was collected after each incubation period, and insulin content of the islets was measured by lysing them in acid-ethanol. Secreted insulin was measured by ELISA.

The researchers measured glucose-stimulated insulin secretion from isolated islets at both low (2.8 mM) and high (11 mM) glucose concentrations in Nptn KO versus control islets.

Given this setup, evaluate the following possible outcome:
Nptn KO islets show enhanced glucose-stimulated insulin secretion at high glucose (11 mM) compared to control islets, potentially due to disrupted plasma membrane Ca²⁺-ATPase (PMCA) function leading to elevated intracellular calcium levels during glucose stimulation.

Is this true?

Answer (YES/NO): YES